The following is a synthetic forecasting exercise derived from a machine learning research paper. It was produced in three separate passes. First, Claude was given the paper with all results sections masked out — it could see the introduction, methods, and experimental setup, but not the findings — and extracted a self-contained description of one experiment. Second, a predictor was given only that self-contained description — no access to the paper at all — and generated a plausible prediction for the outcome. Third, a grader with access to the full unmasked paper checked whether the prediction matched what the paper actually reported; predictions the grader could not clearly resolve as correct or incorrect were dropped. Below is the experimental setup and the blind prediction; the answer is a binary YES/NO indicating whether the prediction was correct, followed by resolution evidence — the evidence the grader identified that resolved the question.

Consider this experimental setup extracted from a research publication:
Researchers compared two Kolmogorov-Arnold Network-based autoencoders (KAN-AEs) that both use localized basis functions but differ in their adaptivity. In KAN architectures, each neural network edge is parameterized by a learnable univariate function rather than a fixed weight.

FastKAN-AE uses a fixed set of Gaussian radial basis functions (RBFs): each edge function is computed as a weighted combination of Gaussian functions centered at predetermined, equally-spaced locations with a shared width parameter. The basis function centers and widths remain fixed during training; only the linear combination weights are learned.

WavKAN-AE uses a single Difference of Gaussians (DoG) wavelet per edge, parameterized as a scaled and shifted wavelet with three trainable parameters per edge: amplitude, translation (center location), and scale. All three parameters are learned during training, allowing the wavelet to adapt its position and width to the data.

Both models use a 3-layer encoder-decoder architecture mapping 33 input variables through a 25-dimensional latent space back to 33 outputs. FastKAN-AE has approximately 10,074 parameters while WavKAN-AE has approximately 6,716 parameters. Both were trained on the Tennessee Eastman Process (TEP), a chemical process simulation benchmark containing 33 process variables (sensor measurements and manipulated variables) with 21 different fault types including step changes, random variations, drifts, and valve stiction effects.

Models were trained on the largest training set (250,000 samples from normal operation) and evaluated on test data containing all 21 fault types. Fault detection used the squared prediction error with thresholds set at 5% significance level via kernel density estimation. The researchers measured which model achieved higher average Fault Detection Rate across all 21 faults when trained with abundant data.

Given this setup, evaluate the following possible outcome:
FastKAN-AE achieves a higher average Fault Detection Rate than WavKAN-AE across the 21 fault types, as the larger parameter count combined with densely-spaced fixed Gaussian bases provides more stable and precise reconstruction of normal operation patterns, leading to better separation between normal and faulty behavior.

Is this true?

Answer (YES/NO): NO